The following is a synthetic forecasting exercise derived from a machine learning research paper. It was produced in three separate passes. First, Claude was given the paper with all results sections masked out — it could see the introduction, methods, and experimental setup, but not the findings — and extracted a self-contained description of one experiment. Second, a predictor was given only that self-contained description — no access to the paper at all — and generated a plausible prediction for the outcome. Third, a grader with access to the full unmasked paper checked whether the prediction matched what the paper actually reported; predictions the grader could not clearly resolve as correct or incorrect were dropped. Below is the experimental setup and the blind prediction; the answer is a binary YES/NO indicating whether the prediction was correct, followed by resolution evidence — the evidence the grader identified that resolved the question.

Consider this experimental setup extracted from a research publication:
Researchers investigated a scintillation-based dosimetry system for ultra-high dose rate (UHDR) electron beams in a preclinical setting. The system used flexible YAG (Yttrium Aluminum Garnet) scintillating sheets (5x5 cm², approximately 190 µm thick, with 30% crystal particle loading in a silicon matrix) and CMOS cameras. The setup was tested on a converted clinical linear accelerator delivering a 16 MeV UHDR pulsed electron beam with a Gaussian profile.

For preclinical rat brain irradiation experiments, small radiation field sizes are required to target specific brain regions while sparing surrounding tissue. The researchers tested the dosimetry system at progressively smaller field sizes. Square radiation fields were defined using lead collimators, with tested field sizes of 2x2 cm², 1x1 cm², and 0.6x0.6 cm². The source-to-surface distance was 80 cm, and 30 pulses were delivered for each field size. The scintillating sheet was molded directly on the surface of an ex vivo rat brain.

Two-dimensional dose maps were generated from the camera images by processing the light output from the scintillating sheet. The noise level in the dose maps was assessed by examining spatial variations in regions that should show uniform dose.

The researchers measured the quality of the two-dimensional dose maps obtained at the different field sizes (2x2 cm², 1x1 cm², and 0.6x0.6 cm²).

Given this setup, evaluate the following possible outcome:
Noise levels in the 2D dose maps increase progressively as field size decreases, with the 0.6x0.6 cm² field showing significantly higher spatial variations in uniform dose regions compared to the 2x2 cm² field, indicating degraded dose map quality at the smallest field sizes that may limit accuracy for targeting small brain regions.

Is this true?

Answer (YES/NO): YES